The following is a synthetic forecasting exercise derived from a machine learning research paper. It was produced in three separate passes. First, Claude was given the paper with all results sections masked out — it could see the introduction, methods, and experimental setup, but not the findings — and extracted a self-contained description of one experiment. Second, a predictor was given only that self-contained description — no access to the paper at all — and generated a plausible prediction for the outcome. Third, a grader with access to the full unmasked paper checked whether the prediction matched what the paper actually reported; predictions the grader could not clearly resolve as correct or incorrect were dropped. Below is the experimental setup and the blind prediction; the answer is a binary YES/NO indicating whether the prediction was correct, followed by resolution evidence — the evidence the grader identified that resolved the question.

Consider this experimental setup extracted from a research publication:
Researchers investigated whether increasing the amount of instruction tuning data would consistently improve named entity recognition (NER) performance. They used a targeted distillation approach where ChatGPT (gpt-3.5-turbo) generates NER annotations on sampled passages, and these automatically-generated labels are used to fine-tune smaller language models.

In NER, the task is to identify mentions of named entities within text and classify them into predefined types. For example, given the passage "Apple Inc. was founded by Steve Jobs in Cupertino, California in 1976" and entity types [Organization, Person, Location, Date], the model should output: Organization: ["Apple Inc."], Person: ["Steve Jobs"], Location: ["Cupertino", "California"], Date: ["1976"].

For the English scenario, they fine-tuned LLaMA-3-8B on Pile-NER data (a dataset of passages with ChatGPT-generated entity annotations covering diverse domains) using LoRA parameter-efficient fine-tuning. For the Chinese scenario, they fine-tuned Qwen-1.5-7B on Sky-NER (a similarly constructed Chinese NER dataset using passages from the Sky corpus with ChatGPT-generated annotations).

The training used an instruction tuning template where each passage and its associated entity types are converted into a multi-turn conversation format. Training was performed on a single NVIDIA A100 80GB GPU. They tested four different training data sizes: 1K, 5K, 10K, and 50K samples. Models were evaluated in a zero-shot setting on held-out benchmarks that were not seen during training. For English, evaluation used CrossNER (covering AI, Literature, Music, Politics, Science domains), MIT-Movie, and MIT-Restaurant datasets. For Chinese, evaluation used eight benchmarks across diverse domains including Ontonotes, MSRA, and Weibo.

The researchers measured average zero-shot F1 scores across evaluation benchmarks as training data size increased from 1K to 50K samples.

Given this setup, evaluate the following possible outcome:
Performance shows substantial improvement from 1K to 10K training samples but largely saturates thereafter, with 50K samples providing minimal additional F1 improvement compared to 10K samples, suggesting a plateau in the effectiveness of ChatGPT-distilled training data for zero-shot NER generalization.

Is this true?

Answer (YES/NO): NO